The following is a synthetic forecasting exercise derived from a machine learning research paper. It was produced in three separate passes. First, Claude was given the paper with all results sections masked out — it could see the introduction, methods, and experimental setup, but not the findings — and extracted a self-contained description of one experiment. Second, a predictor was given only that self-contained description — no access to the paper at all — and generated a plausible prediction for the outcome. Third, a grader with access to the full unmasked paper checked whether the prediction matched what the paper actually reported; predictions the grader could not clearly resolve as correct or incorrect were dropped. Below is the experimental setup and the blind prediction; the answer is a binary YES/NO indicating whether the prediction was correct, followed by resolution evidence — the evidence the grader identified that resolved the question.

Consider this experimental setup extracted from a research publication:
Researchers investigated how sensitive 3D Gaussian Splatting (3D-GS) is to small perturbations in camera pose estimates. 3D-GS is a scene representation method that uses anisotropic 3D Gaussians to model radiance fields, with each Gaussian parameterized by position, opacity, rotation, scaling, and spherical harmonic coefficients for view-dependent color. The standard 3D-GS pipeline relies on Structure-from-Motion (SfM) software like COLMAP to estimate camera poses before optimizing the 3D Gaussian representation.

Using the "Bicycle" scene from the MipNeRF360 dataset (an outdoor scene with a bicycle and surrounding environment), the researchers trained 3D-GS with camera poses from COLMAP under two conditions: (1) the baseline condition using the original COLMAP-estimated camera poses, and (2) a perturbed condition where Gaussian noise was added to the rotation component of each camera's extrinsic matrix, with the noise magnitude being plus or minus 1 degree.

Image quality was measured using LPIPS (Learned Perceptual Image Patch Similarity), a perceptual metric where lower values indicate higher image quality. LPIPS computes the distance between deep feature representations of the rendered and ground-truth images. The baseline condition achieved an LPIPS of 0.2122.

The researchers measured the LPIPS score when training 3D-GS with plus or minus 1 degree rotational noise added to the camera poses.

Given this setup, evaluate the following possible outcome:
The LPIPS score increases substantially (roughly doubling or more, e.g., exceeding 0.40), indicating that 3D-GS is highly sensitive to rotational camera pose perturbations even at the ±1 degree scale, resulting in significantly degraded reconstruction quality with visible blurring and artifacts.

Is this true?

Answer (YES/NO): YES